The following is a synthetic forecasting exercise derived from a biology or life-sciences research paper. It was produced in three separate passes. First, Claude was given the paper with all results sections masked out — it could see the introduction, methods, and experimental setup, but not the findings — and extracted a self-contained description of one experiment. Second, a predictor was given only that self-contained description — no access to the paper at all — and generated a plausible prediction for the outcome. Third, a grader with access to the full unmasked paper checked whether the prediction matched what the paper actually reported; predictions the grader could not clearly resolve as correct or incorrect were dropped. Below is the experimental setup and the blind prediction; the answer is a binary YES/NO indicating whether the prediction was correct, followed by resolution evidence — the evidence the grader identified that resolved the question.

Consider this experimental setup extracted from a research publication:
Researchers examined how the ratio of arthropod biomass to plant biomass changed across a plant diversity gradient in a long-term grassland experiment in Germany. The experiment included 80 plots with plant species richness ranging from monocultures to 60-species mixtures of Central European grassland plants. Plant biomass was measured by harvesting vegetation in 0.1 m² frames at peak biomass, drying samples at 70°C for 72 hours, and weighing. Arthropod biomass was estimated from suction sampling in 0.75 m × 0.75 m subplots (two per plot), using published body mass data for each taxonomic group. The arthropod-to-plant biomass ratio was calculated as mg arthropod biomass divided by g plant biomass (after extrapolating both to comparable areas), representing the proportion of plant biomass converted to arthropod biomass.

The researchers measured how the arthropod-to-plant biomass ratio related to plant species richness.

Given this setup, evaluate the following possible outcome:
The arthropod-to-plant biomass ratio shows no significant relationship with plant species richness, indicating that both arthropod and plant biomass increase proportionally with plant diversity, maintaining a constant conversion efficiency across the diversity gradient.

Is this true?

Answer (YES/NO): NO